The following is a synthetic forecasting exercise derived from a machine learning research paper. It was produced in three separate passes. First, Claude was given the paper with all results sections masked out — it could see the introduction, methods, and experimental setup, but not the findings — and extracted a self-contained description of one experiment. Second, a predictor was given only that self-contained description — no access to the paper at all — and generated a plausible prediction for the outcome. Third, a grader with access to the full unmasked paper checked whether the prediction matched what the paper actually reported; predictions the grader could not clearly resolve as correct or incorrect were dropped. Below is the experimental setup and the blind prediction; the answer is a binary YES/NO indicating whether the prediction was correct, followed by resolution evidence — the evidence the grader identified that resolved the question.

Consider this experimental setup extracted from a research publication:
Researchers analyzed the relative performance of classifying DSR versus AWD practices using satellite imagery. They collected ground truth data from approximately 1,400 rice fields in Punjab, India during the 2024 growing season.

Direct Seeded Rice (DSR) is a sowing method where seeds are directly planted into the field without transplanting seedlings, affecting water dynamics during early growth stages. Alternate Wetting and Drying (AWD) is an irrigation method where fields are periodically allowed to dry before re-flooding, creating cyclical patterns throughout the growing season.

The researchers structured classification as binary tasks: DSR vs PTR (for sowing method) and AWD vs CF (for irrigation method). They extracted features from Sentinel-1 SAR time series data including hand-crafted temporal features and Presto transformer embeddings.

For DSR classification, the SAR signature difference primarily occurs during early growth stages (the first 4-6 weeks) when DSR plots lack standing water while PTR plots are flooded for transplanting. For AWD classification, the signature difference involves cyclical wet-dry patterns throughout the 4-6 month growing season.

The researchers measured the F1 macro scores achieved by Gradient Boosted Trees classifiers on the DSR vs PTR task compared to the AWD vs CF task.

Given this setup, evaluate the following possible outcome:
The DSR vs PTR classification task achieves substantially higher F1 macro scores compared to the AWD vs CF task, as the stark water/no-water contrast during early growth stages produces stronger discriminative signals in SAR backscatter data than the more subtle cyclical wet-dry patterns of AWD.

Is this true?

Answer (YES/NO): NO